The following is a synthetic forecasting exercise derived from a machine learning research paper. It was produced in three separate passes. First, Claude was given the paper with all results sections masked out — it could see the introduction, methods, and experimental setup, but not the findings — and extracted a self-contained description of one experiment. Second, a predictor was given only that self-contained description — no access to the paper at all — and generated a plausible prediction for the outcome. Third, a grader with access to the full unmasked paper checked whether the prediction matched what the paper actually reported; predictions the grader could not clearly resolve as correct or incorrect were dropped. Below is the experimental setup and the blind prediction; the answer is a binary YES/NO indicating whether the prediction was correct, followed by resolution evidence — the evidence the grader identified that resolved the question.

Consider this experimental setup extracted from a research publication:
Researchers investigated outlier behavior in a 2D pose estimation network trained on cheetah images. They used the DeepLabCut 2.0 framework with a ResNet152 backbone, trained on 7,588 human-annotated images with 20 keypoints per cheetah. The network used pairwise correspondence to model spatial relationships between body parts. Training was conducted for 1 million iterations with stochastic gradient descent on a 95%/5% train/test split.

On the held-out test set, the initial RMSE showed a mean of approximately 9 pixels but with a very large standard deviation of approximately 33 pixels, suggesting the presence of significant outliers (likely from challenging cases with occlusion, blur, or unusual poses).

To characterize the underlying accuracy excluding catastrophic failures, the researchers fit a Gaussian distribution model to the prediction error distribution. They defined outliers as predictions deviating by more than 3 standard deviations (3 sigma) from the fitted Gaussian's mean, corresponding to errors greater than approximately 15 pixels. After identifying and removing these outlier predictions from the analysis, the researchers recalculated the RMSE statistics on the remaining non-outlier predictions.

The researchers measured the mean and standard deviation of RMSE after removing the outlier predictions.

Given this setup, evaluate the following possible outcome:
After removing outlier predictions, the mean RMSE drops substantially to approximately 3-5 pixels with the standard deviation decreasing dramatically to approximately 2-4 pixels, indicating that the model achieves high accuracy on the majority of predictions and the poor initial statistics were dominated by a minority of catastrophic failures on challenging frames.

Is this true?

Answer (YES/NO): NO